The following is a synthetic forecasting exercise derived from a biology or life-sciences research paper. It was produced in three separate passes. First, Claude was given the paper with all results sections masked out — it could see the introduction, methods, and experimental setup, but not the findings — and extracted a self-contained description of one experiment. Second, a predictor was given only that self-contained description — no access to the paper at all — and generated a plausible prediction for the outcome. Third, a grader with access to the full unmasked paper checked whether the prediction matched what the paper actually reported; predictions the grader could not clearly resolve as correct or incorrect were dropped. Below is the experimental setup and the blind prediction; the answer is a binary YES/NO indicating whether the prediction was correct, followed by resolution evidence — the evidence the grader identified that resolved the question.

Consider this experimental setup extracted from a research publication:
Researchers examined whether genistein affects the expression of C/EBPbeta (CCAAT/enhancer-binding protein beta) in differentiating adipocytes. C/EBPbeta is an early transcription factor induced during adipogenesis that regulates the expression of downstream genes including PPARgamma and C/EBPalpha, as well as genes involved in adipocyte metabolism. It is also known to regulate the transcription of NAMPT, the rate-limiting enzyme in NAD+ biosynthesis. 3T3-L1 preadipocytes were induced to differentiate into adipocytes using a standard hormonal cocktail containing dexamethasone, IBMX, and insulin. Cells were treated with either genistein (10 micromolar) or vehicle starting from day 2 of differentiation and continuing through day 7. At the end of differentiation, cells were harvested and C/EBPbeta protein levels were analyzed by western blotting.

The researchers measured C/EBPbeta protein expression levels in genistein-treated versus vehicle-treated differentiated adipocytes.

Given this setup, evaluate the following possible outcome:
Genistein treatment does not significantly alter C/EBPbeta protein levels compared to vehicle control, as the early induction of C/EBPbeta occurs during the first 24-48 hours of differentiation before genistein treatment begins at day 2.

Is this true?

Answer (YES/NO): NO